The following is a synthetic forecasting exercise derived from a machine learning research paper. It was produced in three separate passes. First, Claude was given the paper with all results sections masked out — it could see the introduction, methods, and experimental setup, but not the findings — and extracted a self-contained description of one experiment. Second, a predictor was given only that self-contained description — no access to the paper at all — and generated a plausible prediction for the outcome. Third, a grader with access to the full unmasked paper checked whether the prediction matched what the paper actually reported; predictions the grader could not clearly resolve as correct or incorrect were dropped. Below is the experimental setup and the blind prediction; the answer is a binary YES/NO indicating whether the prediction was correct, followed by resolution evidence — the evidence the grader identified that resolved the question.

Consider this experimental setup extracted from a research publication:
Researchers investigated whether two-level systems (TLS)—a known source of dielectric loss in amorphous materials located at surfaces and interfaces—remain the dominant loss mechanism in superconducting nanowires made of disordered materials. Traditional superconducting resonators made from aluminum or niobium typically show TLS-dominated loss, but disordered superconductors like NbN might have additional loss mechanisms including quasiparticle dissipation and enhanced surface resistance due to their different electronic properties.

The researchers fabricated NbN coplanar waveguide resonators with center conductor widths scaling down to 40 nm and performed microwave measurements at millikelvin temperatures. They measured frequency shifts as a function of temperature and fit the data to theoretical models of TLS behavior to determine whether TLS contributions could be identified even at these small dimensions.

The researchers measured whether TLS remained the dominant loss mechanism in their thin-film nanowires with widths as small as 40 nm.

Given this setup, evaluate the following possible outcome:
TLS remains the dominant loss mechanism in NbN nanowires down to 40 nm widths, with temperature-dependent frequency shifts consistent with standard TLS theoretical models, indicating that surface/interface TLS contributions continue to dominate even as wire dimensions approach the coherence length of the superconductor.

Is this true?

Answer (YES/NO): YES